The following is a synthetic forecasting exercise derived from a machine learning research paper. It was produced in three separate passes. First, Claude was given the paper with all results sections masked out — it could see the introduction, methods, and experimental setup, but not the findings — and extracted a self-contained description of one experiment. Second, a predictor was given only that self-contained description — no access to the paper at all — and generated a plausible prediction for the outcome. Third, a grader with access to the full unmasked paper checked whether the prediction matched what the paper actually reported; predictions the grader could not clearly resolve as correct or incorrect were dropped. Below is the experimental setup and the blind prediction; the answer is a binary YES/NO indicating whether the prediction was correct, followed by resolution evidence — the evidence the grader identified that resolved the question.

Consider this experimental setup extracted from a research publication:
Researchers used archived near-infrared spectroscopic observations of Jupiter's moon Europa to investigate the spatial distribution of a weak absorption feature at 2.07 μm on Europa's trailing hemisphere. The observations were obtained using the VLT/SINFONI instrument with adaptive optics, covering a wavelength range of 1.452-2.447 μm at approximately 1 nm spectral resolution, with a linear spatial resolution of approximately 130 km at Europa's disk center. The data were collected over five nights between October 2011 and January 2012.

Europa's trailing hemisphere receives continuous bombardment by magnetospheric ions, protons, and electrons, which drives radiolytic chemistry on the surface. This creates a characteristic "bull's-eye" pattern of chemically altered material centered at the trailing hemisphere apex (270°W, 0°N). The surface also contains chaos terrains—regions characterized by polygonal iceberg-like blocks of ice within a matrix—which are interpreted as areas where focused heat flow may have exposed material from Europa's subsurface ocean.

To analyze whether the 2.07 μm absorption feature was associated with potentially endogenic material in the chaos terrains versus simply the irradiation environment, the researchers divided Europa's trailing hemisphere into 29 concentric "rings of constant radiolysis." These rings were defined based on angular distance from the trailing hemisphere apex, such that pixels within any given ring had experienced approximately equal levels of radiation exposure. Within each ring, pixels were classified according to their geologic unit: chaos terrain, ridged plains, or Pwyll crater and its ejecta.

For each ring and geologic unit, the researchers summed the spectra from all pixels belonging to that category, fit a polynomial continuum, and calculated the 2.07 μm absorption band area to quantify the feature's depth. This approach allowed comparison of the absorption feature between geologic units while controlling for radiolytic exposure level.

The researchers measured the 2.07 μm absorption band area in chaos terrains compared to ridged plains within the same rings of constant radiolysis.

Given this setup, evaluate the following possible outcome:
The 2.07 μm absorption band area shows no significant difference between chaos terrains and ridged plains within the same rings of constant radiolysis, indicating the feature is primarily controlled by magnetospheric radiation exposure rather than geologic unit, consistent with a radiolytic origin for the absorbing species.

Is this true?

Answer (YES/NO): YES